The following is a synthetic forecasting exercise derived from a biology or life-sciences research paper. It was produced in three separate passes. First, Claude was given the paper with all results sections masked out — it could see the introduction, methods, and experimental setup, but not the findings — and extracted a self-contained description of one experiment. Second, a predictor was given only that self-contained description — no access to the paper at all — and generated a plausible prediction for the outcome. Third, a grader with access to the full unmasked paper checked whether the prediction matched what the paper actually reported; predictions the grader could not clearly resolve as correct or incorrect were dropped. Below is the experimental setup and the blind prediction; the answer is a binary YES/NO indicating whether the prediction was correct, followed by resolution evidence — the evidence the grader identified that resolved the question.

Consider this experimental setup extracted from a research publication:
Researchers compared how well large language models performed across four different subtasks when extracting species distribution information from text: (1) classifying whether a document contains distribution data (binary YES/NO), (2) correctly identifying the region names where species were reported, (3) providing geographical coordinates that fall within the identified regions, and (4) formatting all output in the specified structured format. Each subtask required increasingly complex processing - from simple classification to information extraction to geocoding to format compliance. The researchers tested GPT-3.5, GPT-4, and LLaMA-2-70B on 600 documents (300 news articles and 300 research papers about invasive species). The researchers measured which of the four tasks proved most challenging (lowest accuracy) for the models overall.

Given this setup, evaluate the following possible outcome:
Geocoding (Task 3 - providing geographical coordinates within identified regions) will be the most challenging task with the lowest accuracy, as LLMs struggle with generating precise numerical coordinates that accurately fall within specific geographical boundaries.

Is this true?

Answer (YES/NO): NO